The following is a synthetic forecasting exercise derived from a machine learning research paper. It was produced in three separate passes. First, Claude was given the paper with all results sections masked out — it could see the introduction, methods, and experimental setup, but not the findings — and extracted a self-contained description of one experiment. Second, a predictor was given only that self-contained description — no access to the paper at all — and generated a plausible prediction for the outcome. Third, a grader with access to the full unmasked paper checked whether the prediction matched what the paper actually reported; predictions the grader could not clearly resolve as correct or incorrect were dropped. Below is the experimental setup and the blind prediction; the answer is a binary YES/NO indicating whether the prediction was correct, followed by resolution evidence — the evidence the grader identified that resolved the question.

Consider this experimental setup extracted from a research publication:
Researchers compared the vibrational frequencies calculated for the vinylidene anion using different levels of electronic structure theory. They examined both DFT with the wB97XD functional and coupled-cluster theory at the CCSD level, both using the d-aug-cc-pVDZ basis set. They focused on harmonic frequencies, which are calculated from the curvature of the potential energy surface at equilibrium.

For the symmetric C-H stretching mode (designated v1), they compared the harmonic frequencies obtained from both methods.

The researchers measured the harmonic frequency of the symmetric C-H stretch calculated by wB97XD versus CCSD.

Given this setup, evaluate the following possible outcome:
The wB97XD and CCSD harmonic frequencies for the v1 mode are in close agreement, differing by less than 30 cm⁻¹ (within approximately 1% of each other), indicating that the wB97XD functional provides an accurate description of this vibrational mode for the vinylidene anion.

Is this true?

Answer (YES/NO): YES